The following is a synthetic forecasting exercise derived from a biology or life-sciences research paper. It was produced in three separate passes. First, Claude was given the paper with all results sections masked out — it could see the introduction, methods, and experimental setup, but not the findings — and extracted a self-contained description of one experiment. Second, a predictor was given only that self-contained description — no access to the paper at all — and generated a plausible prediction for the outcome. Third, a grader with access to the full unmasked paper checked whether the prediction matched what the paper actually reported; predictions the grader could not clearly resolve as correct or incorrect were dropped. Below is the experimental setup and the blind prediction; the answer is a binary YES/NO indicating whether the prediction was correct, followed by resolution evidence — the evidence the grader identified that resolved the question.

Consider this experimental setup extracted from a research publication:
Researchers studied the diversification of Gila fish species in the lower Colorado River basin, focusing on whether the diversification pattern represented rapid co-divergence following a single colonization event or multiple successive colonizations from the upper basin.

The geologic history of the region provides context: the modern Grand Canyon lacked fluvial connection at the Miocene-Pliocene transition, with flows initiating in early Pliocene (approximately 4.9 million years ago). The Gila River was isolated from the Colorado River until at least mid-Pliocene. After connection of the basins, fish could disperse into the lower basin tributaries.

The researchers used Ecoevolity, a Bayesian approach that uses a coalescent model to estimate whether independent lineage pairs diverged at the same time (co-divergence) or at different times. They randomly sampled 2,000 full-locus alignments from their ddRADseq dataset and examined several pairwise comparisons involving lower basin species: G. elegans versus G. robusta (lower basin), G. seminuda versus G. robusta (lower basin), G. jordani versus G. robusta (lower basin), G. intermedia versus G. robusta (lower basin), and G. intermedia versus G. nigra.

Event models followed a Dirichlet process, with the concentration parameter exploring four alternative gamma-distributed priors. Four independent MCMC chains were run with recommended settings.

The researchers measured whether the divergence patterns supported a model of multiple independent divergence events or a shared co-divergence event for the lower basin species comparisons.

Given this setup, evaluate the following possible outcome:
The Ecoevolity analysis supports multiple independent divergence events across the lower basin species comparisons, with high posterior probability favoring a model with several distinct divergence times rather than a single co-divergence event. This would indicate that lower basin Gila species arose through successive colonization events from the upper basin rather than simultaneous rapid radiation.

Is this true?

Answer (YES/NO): NO